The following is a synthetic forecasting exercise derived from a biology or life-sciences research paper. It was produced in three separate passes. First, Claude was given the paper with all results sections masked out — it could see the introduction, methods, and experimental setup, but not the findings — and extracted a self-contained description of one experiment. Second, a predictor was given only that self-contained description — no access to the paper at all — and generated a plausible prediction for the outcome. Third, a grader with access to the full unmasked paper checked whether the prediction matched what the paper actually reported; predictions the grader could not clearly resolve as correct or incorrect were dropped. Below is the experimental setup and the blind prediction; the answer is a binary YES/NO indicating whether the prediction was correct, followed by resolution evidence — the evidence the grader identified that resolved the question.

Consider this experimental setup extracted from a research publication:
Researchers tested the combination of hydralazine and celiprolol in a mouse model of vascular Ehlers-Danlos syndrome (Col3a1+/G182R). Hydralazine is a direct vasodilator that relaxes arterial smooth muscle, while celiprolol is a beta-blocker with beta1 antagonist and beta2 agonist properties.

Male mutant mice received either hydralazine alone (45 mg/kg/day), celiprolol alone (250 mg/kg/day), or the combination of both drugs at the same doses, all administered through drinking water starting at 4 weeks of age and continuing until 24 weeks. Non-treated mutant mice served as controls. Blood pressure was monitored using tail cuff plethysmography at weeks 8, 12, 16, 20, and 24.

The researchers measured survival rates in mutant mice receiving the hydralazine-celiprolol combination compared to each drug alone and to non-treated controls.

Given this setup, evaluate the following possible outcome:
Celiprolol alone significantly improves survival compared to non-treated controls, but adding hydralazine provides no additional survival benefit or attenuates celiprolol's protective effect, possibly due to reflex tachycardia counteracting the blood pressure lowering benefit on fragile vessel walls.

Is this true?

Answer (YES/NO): NO